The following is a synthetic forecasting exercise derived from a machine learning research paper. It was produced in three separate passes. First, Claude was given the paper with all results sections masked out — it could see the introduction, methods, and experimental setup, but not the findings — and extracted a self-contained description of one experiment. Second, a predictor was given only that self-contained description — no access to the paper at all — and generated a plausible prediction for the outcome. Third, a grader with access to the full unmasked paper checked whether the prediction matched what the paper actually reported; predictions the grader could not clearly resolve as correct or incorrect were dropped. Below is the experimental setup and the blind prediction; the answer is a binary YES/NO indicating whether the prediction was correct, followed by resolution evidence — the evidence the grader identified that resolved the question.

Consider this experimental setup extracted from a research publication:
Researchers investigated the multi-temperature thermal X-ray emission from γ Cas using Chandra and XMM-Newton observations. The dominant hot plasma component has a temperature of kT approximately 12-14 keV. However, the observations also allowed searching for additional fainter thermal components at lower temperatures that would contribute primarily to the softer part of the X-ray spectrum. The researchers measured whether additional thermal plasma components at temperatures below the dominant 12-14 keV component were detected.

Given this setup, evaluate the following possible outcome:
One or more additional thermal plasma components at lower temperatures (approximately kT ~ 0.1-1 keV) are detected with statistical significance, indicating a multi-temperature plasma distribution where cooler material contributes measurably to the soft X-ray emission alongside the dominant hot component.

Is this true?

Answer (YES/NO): YES